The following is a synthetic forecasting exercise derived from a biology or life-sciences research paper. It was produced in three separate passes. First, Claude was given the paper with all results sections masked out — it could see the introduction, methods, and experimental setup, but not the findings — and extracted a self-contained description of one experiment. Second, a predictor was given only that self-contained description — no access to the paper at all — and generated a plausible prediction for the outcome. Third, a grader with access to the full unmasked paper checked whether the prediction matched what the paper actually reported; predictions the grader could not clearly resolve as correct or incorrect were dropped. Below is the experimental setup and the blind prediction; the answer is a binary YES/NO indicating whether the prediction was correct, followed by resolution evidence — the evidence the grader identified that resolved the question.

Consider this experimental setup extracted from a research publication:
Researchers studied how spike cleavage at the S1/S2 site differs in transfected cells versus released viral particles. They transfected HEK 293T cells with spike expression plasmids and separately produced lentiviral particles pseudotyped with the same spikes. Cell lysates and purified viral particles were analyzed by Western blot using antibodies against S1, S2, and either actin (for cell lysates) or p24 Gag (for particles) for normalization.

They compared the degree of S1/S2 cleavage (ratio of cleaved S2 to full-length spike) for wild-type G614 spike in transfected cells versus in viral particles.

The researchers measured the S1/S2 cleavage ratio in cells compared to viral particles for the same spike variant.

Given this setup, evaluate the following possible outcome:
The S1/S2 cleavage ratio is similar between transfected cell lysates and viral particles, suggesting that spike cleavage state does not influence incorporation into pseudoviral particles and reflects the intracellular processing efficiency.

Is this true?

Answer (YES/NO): YES